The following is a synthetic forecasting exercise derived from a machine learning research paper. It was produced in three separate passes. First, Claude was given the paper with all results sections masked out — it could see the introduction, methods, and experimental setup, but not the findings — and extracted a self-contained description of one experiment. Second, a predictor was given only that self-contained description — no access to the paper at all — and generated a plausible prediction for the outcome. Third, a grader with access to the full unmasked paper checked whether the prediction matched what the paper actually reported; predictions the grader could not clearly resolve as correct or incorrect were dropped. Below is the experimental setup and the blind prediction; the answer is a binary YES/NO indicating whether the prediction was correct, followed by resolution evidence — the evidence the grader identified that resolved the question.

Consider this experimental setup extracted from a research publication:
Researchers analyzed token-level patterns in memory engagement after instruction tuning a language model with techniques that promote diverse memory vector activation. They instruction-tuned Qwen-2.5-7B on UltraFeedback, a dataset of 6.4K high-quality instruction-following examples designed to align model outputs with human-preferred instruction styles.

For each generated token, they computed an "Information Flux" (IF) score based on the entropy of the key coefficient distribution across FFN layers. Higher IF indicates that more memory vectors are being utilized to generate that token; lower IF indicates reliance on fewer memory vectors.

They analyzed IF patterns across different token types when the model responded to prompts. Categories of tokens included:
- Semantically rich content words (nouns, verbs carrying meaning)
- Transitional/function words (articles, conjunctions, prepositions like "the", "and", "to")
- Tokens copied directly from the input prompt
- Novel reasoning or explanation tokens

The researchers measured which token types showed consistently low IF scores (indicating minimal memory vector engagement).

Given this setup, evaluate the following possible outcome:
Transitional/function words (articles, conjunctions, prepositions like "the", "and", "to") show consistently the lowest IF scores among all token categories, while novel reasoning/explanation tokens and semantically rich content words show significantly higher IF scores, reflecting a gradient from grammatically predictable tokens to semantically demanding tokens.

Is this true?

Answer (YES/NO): YES